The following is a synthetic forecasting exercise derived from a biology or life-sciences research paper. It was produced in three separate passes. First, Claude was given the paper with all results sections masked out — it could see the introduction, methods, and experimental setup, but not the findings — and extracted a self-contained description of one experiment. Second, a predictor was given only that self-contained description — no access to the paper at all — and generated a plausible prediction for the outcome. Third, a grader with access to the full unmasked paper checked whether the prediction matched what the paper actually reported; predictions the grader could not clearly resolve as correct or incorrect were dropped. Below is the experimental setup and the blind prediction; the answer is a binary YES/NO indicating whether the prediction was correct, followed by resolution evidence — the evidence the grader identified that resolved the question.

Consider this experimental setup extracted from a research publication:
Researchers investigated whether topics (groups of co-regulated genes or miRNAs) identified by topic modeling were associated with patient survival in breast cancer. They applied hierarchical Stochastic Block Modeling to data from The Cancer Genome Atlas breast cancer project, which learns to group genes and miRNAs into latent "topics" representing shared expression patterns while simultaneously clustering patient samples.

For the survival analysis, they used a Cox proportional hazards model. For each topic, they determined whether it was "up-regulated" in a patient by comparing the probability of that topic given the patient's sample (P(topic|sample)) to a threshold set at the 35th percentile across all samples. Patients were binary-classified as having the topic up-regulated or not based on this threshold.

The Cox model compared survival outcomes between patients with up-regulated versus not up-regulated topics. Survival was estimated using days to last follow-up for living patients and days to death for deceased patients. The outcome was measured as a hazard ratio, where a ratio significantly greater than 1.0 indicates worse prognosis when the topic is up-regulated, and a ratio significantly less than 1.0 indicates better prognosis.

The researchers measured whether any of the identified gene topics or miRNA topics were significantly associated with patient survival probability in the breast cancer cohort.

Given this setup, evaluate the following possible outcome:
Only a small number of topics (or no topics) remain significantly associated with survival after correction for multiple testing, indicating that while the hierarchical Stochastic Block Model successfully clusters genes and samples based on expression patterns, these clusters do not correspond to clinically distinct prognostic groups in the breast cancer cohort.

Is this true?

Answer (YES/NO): NO